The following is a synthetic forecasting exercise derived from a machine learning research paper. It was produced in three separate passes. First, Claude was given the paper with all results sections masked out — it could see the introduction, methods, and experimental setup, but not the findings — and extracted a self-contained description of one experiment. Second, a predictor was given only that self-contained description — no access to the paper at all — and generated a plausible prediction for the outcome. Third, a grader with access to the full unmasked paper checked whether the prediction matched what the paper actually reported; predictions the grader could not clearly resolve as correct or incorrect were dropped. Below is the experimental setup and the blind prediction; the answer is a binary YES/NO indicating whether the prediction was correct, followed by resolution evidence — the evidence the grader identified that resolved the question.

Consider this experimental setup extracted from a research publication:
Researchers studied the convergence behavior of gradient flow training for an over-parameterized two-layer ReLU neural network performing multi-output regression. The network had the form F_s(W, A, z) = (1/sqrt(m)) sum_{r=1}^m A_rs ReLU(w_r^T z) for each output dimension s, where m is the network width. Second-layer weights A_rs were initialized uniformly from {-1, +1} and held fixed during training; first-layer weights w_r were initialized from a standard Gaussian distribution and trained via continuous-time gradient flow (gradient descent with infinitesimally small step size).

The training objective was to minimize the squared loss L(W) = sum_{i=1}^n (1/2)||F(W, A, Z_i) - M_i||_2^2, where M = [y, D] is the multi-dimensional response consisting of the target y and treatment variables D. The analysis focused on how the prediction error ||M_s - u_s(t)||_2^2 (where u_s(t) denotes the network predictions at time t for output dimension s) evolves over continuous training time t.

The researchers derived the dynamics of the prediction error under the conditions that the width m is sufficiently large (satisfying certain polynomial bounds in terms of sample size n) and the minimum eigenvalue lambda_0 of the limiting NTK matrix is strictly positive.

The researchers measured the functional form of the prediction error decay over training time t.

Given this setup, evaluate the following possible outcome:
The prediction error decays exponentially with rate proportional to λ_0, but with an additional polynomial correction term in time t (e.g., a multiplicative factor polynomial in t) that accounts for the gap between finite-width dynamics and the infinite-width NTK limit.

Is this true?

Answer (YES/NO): NO